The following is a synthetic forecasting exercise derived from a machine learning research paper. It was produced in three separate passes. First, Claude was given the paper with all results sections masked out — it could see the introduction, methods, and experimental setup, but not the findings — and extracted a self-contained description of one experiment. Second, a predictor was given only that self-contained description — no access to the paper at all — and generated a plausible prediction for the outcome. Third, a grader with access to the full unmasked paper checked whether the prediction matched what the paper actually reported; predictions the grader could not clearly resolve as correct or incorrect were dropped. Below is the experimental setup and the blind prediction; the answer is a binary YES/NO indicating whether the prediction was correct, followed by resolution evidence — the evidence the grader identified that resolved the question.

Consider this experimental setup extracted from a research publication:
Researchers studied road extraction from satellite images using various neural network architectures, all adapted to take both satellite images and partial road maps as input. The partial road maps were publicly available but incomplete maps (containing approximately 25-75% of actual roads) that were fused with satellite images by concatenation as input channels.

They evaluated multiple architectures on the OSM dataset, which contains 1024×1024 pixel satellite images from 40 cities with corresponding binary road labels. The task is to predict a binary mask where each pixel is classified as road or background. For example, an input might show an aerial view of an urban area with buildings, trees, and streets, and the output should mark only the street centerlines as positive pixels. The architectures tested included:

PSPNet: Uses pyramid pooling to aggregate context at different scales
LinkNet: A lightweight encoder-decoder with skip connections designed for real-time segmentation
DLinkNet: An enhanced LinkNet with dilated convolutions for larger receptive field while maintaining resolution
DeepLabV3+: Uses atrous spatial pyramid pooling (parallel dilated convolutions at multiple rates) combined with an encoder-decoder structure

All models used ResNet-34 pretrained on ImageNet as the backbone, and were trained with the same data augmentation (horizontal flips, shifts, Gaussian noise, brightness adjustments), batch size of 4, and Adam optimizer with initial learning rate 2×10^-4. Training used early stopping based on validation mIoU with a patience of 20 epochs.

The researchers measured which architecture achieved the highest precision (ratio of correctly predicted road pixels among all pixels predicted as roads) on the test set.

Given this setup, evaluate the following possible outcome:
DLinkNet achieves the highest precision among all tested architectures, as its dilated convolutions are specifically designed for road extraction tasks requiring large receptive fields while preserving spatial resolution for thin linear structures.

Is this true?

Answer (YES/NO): NO